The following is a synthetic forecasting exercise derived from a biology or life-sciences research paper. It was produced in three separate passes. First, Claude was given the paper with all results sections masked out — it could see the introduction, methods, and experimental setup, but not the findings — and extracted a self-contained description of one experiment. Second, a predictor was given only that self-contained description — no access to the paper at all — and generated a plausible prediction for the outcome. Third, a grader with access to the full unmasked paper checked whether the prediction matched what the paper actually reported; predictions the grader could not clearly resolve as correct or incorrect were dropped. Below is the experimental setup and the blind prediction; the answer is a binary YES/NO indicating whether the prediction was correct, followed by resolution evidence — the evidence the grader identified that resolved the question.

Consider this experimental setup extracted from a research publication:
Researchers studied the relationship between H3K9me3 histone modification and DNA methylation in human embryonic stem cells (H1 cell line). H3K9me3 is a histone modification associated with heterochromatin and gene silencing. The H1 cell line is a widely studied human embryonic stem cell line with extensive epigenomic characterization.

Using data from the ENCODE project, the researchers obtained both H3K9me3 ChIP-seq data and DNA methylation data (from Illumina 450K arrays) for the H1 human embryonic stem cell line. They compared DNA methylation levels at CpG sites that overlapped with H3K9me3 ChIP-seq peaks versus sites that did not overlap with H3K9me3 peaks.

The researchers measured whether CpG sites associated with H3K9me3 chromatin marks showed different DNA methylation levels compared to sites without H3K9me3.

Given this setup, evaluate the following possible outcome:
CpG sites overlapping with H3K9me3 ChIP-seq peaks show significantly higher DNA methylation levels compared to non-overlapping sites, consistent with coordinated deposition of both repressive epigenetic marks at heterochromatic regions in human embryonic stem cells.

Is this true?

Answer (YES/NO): YES